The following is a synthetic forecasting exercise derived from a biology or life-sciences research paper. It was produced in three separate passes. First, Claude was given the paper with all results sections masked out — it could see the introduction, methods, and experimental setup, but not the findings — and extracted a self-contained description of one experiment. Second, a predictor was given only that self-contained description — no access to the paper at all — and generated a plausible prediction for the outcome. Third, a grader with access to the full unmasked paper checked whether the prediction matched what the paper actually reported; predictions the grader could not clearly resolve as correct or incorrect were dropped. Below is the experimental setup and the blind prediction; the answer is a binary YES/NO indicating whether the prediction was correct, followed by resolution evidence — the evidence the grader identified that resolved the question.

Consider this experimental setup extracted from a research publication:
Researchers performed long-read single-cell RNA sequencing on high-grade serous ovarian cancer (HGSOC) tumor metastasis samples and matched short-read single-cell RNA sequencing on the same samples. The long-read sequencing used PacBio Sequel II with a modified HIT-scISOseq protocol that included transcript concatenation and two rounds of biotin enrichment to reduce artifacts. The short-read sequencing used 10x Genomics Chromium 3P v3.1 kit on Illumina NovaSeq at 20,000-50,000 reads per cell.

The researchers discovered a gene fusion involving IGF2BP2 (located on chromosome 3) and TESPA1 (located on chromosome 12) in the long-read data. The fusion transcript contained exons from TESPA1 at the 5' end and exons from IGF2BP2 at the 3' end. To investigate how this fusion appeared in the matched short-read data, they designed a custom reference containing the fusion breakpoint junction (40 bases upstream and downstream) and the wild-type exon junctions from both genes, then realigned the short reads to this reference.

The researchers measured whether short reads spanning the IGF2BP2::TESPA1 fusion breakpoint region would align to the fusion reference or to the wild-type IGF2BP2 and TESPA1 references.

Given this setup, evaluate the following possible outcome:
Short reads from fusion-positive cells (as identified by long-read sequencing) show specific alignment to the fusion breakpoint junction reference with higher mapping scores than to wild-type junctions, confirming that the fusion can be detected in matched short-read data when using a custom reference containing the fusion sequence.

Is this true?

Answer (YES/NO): YES